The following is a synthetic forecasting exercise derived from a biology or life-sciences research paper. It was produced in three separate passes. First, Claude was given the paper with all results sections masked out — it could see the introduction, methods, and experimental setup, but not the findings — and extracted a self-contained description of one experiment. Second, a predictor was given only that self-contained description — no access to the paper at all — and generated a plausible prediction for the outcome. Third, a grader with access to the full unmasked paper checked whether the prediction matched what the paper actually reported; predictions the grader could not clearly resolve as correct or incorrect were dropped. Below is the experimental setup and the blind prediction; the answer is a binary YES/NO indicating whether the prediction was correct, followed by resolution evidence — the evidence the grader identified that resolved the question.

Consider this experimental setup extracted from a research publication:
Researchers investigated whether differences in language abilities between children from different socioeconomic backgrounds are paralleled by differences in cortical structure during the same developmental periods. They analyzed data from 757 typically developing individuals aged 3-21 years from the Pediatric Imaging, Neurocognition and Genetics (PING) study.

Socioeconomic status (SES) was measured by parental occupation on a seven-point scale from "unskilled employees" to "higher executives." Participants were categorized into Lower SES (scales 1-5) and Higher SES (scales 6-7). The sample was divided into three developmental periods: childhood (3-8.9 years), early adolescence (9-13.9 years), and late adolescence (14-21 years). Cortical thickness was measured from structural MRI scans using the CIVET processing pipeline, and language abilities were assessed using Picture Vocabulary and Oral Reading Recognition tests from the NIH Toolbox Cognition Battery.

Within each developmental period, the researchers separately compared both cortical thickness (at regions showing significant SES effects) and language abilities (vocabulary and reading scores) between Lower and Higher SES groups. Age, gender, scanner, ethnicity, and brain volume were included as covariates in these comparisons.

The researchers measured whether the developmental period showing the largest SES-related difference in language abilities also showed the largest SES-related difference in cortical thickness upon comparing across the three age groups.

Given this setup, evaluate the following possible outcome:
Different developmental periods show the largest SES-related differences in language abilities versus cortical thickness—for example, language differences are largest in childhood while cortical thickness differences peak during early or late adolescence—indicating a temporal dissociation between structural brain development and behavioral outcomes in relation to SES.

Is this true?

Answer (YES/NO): NO